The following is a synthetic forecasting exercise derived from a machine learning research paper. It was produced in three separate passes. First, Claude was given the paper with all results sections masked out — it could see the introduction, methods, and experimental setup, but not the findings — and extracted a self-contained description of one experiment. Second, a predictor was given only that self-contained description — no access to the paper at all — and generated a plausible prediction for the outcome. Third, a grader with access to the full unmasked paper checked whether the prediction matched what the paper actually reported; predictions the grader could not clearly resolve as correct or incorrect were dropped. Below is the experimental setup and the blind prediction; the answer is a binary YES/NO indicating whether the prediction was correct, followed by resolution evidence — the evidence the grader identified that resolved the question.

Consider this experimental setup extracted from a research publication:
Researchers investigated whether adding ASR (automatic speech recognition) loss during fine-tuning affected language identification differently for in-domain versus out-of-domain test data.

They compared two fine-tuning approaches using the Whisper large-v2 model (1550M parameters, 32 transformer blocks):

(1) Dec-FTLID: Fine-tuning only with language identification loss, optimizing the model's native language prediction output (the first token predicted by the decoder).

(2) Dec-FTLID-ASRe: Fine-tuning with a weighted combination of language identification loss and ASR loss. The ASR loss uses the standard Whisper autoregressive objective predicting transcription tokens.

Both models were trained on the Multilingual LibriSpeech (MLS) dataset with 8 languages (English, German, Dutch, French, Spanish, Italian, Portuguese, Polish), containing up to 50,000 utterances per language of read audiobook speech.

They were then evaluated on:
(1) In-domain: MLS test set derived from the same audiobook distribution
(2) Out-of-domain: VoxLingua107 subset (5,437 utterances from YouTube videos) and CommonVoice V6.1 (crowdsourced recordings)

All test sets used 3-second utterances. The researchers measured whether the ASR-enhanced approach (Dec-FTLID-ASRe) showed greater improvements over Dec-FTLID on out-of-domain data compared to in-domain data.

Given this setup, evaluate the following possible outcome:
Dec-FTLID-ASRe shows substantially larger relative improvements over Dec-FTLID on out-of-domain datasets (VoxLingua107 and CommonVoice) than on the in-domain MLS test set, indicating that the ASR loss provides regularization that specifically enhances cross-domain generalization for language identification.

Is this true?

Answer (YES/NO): YES